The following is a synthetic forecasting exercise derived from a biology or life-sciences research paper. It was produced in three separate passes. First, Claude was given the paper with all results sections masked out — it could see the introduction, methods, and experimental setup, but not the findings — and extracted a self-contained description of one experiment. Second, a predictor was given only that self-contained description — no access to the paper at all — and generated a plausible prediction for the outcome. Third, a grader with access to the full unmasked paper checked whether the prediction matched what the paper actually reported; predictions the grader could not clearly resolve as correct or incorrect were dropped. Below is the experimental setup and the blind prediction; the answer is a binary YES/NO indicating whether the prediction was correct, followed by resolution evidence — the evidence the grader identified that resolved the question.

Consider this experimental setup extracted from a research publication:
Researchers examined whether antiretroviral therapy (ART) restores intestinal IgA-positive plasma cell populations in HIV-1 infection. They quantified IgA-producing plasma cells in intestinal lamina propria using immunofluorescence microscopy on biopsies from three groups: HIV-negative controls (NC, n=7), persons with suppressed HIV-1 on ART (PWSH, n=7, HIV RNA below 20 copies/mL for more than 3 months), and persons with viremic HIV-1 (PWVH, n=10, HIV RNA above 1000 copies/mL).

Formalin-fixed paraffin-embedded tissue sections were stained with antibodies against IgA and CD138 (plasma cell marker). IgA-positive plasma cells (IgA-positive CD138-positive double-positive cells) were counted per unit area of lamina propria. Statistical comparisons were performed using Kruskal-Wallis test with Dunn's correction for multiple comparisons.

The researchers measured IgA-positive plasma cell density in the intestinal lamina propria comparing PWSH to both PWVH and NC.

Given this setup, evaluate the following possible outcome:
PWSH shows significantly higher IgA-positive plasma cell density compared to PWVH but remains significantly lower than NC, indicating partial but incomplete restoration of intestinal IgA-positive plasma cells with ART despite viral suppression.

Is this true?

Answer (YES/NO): NO